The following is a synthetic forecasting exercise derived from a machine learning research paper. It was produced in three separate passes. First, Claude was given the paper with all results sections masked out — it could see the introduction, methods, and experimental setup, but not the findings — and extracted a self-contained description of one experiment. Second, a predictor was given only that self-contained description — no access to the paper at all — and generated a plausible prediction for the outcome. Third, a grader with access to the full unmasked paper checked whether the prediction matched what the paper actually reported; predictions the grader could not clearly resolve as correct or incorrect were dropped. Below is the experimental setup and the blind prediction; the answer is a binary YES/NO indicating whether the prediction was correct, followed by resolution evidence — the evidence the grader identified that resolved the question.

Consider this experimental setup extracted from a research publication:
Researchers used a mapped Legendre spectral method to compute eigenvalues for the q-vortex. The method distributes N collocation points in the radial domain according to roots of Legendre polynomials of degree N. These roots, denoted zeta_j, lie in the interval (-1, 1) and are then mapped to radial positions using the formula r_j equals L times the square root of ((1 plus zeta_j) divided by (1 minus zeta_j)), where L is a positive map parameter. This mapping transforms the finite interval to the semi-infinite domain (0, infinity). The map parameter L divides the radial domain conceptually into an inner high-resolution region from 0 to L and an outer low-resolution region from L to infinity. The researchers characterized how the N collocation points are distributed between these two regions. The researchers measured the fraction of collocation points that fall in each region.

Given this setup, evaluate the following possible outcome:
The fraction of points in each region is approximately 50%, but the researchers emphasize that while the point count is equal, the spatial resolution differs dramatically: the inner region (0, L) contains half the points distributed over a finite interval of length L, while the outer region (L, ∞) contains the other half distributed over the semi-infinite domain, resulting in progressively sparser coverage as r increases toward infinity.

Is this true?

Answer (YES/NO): NO